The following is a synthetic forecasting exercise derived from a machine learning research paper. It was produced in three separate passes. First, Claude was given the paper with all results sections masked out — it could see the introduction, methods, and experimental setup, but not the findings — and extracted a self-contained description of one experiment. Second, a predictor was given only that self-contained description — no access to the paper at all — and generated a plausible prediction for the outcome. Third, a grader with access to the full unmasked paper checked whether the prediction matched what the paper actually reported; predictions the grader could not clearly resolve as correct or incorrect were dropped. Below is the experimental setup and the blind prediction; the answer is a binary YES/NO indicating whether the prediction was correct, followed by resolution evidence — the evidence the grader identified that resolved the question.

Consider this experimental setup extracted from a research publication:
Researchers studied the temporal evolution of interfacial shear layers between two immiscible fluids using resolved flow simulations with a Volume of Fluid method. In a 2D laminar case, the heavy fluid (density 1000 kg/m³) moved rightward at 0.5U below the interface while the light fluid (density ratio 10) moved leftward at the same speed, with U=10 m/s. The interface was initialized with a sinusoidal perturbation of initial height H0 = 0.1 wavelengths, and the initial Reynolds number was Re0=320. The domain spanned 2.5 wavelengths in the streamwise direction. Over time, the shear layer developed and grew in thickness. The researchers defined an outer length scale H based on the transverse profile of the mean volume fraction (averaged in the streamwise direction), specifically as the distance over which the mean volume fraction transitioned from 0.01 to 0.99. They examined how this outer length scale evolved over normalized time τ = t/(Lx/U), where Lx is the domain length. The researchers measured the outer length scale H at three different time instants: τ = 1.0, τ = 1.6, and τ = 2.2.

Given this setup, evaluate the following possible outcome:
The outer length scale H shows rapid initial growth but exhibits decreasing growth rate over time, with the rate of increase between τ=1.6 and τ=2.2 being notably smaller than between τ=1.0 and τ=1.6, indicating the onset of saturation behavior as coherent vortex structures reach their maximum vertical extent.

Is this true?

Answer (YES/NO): NO